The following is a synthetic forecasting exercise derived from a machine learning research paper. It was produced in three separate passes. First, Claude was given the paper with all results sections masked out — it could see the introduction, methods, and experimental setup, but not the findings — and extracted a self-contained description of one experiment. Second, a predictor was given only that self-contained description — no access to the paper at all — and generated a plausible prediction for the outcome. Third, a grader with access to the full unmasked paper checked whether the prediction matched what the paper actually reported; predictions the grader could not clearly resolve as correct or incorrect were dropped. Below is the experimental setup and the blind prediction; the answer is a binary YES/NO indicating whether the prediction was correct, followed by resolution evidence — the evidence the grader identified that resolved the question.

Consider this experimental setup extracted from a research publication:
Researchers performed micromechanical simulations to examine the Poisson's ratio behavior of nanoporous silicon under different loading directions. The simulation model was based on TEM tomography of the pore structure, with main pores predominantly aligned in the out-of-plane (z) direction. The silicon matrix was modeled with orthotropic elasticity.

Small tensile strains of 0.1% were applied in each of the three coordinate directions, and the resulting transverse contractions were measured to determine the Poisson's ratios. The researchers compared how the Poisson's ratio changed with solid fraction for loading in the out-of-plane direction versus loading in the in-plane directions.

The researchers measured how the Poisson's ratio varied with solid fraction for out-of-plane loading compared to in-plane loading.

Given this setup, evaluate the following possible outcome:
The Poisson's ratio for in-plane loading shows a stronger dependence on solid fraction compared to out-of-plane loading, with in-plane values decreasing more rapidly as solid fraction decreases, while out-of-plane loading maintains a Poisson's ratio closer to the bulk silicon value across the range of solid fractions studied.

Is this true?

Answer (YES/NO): NO